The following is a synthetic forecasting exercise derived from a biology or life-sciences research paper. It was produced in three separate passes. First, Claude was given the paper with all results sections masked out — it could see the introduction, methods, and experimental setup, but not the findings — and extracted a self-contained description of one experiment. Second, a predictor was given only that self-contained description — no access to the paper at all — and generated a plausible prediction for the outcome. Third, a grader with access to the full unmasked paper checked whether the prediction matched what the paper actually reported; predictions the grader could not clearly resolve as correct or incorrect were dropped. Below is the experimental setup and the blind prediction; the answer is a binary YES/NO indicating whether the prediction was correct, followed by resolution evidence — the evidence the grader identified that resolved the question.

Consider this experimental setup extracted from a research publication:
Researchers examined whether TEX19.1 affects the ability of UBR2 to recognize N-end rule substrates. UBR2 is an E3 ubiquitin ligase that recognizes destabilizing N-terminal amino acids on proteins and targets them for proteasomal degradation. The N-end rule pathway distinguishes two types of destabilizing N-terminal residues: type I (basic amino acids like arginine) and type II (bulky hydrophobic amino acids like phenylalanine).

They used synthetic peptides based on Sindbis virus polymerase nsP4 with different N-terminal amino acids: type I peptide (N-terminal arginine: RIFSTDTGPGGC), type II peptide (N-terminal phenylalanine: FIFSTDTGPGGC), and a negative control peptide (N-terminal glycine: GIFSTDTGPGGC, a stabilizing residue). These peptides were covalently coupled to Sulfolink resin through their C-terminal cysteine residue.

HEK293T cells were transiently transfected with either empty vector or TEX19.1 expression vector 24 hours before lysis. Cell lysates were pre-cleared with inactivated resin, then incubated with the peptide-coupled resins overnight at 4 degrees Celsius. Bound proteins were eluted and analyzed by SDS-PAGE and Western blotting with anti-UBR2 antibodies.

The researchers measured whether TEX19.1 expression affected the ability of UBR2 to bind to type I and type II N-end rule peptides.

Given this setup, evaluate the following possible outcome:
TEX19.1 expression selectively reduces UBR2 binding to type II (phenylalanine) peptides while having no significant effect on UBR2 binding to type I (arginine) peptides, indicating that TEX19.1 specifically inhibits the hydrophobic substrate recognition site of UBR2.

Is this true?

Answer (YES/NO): YES